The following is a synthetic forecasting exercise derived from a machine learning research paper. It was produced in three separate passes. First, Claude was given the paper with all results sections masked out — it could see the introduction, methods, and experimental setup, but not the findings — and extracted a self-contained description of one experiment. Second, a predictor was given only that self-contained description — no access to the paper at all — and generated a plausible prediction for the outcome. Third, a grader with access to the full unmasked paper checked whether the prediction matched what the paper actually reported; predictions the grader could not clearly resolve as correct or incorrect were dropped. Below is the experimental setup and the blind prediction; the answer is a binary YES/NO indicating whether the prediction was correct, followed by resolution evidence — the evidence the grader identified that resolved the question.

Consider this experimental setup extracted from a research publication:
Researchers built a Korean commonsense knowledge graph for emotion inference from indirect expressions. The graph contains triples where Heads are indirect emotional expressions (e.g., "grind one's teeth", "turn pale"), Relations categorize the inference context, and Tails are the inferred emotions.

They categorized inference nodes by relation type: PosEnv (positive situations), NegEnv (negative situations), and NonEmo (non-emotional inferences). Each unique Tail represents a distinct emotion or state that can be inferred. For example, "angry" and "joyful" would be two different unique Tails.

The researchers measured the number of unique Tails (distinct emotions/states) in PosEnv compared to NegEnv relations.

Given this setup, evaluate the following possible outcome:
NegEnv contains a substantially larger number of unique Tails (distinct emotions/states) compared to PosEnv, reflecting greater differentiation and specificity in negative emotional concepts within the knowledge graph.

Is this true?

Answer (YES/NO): YES